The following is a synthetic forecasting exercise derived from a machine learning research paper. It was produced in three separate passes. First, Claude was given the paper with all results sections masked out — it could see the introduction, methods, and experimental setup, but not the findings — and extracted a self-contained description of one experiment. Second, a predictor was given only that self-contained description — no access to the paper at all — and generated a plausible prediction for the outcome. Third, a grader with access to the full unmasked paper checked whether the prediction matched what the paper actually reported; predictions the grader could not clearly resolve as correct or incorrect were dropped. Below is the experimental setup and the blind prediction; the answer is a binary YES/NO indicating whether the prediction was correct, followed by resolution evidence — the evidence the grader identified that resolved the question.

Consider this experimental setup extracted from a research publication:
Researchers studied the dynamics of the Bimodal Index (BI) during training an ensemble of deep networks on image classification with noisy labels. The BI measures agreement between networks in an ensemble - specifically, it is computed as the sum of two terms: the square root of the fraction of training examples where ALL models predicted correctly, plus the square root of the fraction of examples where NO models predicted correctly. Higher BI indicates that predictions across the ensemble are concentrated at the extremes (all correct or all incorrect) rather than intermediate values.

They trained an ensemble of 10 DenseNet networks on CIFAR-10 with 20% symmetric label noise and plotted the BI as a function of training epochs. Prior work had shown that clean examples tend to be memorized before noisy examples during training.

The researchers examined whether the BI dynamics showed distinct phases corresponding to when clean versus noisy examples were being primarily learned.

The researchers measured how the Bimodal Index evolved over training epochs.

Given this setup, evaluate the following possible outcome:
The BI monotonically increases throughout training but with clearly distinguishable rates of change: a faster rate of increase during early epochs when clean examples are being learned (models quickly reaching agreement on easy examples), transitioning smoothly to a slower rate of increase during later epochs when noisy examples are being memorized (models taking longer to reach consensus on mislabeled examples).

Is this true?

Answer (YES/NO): NO